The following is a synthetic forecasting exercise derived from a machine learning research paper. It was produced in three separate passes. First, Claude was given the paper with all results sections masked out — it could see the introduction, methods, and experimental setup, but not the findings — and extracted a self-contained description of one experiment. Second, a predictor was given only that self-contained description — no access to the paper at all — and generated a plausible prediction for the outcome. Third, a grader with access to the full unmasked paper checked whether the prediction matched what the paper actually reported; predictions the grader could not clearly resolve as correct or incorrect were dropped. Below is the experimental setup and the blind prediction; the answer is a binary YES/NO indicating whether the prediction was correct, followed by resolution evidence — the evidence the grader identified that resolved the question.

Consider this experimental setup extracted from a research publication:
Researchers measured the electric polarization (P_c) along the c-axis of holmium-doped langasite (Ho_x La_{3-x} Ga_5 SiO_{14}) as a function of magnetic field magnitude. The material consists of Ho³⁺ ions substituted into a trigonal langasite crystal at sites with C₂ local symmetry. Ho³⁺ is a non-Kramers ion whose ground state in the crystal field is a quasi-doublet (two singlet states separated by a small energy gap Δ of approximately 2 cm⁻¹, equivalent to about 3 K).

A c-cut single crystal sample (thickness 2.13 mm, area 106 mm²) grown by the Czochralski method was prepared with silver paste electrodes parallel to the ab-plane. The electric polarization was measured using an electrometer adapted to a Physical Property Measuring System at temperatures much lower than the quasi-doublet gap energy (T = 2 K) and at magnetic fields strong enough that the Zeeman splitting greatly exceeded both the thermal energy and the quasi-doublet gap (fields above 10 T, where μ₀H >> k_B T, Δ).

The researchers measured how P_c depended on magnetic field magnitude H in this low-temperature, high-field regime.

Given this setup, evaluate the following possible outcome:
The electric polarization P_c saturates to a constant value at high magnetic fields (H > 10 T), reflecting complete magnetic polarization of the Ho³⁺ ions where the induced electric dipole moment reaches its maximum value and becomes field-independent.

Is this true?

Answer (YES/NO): NO